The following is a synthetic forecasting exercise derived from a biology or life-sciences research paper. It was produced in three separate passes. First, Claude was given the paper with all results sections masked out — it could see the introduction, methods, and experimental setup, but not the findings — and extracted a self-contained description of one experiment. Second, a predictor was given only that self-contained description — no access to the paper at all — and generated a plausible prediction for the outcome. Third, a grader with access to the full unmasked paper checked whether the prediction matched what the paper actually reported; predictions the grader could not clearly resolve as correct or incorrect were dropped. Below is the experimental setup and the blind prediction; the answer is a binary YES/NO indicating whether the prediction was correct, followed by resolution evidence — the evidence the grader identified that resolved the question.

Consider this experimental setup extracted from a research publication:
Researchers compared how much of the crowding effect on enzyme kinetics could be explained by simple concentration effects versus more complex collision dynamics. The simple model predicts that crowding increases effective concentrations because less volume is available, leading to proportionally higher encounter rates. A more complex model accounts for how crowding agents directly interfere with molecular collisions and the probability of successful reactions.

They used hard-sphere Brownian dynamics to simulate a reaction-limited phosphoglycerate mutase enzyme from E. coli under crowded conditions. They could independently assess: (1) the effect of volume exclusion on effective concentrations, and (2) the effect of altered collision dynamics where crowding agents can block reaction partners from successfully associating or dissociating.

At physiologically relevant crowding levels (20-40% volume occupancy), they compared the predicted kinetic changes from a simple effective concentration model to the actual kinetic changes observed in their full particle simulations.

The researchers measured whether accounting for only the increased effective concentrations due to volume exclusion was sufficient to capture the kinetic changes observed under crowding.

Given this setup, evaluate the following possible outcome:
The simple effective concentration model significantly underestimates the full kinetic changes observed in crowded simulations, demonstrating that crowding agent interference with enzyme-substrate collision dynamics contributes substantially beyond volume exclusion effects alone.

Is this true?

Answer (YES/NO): YES